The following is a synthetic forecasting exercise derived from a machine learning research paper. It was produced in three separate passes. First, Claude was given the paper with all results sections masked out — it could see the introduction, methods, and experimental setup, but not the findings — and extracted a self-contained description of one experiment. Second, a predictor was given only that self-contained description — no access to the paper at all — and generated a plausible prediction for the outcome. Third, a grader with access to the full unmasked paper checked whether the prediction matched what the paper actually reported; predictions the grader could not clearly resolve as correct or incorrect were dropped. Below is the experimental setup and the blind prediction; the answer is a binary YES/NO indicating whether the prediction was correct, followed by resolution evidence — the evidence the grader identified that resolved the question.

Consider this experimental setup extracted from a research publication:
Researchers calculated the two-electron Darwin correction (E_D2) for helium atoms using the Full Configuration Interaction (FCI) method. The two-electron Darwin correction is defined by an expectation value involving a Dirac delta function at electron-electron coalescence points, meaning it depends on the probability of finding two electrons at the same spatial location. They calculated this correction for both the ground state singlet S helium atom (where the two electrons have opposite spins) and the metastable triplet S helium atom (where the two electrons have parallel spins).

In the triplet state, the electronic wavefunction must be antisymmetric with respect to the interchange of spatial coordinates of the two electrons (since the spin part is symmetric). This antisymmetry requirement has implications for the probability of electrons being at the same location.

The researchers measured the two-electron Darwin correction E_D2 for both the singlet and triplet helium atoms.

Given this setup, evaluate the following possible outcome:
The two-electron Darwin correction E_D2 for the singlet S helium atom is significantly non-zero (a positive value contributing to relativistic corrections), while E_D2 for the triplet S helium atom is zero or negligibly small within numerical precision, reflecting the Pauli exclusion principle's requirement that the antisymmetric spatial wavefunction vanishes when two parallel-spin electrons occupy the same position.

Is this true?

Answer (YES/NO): NO